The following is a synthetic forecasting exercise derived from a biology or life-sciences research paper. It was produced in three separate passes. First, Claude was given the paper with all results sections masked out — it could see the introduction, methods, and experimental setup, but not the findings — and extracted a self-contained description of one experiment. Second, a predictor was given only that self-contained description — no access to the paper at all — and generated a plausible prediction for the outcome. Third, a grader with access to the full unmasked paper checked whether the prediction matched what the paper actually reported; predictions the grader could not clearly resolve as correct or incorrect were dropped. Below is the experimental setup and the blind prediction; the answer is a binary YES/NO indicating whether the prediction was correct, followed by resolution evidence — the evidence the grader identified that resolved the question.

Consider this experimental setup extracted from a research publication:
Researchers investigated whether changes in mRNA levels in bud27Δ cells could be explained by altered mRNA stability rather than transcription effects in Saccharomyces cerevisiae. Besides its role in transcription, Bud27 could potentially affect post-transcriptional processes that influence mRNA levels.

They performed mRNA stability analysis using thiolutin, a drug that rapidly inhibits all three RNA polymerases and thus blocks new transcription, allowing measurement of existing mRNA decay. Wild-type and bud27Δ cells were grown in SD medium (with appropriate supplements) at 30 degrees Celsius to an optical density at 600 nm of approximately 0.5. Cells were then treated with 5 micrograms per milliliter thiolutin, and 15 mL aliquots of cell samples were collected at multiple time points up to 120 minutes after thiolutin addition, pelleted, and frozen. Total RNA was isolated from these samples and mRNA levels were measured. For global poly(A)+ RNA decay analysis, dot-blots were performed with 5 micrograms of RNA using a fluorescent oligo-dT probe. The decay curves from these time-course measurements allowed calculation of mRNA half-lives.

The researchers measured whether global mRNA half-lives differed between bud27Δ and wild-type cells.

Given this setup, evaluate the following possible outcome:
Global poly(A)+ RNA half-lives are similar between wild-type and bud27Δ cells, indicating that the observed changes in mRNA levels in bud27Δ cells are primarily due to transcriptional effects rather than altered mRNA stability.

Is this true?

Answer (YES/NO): NO